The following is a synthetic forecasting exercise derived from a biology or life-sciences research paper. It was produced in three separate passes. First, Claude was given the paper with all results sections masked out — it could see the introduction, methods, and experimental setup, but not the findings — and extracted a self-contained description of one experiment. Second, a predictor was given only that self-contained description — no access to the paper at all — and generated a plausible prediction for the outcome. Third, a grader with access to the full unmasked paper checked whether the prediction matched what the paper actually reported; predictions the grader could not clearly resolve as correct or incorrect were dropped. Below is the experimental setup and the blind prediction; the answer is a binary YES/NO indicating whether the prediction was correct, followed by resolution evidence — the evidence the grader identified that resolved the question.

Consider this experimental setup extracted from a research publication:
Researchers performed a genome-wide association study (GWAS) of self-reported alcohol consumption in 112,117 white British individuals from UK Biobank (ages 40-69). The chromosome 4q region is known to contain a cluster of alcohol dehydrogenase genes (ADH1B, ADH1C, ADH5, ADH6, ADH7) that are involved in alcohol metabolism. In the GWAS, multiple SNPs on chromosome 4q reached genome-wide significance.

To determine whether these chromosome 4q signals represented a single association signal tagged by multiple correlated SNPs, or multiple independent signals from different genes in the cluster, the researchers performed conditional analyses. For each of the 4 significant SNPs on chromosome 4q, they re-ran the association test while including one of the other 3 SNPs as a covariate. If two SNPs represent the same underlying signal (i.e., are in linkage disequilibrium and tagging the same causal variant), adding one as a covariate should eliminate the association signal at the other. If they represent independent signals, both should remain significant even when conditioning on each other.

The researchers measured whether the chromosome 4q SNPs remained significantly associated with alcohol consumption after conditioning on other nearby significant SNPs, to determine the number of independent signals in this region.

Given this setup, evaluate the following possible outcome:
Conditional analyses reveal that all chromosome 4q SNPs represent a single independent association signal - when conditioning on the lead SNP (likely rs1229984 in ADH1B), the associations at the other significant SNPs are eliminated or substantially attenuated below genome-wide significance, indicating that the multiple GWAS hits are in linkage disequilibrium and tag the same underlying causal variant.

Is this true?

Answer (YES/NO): NO